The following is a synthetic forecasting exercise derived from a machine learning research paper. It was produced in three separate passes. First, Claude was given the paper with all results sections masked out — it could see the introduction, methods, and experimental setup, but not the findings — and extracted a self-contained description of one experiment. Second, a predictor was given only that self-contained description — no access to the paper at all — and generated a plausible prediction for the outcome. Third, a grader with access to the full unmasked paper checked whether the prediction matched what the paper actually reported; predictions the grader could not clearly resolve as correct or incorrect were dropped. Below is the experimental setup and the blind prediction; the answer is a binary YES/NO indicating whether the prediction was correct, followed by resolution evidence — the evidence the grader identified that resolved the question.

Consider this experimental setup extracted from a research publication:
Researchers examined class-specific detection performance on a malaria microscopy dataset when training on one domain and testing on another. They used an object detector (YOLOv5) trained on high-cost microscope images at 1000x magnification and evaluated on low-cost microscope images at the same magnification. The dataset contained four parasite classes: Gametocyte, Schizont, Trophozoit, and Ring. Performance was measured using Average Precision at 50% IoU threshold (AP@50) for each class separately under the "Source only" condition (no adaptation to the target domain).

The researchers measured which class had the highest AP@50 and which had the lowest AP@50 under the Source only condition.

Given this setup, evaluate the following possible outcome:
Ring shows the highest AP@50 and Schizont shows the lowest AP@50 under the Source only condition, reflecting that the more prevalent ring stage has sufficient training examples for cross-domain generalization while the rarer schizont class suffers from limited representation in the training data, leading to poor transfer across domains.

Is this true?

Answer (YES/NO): NO